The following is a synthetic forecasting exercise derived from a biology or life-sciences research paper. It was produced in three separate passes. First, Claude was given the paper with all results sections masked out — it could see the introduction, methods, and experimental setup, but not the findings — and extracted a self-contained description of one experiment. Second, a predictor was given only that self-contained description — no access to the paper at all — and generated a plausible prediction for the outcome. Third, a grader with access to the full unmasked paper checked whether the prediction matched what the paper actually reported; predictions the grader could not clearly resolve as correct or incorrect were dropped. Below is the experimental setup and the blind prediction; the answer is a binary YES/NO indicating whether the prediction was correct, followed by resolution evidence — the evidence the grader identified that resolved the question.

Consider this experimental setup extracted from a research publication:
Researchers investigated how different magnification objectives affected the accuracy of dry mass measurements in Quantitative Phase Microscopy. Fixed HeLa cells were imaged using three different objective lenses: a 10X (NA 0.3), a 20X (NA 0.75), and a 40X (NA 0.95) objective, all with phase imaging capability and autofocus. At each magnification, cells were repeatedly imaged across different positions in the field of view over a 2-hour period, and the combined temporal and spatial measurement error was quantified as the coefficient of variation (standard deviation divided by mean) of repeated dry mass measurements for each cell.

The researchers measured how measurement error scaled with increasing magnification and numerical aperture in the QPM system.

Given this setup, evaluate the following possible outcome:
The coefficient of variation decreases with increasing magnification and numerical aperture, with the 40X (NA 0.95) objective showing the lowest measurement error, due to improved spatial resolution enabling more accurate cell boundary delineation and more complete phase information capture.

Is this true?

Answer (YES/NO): YES